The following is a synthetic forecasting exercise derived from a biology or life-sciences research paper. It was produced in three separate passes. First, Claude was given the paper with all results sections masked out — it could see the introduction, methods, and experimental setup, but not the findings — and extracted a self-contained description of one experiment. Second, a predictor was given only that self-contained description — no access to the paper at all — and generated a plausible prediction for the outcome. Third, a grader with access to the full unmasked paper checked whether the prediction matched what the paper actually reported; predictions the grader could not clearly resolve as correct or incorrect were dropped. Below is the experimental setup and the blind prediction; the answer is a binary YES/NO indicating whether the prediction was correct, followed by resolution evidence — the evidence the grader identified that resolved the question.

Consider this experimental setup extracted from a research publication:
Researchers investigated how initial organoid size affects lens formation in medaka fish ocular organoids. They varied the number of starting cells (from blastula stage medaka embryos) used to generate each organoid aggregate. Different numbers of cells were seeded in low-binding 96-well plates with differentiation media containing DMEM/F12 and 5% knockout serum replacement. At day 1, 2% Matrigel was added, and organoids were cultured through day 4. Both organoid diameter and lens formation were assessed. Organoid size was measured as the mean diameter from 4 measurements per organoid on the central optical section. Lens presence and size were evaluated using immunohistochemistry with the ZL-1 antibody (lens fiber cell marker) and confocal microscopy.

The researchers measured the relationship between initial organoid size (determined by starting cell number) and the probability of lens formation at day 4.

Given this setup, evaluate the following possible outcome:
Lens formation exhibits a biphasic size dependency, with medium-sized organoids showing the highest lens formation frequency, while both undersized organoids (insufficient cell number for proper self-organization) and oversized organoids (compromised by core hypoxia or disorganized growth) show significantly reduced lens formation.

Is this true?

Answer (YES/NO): NO